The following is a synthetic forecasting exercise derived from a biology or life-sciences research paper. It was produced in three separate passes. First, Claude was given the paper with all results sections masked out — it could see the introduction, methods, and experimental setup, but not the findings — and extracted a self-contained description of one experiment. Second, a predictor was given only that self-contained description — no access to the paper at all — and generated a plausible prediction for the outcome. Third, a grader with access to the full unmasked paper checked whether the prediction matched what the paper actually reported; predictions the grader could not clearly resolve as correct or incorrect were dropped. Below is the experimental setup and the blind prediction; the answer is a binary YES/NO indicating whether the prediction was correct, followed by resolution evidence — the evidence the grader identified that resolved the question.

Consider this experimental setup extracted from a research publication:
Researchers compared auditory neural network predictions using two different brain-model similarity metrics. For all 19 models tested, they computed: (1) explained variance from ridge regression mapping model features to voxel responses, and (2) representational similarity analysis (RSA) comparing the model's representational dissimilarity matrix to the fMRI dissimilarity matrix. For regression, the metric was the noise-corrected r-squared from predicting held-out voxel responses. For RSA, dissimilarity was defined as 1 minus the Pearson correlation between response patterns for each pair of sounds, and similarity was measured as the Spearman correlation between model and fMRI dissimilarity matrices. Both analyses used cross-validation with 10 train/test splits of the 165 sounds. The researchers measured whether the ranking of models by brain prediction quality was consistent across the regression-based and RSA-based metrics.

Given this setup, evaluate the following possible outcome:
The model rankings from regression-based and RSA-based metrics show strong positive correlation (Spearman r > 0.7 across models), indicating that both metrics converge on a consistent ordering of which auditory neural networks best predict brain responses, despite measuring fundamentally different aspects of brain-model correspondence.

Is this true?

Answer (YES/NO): YES